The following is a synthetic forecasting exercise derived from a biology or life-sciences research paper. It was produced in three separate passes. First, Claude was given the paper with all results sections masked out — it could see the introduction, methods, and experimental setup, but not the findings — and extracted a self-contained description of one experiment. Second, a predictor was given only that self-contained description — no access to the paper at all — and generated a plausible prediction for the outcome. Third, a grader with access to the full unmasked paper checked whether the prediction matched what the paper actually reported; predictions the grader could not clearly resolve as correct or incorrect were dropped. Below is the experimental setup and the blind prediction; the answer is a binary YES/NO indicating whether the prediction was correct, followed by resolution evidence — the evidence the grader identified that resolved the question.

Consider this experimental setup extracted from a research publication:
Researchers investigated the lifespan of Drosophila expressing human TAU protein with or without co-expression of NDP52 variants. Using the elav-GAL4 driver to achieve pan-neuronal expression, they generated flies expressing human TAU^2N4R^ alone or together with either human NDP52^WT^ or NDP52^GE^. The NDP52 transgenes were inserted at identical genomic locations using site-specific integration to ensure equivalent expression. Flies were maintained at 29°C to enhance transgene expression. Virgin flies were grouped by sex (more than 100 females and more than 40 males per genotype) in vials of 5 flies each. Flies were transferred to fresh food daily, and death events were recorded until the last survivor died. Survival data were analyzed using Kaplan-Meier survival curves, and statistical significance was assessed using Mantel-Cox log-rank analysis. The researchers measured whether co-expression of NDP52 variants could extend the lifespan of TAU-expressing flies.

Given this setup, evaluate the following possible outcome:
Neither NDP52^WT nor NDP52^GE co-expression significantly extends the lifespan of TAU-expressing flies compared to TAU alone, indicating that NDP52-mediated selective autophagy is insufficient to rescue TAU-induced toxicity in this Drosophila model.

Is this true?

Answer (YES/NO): NO